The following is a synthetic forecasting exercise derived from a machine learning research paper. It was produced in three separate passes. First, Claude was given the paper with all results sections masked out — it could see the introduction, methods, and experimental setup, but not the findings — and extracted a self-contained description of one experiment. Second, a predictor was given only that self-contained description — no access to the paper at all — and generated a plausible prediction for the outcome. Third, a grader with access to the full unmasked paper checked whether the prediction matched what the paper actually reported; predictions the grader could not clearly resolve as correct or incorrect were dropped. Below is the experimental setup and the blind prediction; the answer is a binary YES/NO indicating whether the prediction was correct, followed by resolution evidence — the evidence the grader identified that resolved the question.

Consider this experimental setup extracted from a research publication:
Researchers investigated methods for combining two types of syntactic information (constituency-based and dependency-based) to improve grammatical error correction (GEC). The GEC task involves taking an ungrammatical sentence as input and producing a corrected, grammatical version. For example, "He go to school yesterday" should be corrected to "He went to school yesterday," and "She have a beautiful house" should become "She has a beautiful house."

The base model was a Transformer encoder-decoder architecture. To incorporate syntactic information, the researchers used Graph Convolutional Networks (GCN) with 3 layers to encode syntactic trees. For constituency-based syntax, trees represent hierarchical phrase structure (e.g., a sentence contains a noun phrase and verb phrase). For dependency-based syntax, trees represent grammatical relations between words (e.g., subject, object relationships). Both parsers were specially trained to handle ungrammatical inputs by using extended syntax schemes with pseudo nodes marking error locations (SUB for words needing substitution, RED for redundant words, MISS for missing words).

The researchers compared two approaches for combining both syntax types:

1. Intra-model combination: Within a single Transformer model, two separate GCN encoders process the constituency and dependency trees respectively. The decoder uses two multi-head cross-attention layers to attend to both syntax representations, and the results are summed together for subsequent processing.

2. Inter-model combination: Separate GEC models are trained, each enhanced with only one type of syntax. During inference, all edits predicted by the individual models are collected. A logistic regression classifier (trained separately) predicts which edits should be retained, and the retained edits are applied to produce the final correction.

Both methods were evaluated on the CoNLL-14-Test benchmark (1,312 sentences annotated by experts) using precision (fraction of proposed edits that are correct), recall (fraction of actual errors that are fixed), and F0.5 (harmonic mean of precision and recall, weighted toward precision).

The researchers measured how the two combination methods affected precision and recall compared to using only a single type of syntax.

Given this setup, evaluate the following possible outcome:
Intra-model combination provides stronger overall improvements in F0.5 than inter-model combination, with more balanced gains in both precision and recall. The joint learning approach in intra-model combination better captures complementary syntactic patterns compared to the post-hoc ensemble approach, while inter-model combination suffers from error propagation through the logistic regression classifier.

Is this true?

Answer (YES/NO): NO